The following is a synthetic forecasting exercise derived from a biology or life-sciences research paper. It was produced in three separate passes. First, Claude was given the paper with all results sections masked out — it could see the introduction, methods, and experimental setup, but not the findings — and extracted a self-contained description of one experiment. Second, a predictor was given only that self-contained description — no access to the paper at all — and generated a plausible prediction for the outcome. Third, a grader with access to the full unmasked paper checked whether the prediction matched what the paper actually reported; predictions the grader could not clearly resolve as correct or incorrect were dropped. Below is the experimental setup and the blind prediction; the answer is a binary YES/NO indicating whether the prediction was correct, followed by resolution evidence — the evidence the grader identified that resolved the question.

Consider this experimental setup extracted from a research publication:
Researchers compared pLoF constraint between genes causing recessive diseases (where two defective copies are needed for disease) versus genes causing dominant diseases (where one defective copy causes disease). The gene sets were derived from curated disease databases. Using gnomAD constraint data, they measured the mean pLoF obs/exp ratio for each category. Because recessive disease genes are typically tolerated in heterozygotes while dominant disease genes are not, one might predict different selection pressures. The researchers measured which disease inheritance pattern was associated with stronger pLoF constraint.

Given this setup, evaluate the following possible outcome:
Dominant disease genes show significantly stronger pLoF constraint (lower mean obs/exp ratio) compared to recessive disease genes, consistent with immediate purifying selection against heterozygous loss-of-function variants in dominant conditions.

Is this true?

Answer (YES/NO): YES